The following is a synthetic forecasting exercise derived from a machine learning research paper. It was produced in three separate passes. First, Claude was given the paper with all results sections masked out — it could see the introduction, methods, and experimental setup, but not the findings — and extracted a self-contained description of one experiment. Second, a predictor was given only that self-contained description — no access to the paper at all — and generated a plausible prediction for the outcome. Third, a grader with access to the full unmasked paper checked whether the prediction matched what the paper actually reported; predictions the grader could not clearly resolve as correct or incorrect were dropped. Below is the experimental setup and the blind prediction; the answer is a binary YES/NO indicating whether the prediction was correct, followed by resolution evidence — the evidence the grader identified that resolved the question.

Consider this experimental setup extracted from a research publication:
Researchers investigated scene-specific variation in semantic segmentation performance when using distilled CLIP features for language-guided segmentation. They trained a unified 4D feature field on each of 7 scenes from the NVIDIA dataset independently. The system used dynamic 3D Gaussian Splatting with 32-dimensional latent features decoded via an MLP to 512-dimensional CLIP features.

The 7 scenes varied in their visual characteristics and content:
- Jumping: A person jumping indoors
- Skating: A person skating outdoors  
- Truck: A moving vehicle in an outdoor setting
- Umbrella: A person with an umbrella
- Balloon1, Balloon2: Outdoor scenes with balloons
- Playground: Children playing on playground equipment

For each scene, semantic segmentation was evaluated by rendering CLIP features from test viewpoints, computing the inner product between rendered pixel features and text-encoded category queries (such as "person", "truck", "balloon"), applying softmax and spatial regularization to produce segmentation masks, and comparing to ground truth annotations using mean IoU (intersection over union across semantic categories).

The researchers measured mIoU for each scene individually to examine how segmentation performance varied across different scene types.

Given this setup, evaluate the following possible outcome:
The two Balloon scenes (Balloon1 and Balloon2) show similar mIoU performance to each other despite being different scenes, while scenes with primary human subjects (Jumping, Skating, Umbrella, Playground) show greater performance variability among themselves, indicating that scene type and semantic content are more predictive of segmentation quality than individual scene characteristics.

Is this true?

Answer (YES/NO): NO